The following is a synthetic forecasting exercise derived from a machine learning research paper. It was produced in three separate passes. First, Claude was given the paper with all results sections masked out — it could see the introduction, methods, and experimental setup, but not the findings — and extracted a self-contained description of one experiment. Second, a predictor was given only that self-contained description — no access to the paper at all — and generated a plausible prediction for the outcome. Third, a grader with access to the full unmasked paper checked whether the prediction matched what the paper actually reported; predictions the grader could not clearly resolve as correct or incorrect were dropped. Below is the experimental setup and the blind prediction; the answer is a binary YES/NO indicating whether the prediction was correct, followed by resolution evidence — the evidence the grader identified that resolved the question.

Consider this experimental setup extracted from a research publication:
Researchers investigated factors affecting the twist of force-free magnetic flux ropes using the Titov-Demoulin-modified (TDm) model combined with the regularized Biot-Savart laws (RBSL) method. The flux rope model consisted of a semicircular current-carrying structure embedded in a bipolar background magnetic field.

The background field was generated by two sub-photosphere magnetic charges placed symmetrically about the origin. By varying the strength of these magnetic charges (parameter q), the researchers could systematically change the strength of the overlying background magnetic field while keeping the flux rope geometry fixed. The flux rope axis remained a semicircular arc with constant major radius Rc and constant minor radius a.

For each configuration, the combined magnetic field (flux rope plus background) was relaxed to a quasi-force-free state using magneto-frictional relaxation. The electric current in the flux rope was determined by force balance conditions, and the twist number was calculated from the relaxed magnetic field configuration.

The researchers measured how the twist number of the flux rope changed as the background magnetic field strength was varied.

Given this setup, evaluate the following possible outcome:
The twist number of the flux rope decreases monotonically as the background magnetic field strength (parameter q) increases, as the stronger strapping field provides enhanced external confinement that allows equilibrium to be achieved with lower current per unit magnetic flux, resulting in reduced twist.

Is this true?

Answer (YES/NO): NO